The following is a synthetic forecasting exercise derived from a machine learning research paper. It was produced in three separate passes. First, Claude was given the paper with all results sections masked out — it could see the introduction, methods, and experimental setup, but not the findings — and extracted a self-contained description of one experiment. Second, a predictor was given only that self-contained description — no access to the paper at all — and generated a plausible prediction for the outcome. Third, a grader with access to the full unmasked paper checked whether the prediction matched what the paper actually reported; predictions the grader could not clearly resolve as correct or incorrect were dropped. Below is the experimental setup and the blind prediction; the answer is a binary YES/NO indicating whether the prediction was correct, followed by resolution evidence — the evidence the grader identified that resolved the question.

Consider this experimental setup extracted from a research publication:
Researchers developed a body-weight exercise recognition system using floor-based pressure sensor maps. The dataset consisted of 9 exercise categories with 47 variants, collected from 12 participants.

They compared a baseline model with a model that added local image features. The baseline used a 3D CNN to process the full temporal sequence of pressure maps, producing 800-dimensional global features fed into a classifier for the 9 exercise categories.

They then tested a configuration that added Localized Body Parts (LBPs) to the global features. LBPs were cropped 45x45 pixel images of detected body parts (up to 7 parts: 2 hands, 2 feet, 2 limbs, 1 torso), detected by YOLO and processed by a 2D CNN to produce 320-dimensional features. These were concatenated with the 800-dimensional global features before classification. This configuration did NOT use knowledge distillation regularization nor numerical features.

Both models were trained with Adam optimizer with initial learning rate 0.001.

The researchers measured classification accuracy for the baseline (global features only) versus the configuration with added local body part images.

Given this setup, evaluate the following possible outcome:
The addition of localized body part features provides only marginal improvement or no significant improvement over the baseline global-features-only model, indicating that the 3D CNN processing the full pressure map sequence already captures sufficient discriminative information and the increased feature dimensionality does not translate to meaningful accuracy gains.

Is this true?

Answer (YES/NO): NO